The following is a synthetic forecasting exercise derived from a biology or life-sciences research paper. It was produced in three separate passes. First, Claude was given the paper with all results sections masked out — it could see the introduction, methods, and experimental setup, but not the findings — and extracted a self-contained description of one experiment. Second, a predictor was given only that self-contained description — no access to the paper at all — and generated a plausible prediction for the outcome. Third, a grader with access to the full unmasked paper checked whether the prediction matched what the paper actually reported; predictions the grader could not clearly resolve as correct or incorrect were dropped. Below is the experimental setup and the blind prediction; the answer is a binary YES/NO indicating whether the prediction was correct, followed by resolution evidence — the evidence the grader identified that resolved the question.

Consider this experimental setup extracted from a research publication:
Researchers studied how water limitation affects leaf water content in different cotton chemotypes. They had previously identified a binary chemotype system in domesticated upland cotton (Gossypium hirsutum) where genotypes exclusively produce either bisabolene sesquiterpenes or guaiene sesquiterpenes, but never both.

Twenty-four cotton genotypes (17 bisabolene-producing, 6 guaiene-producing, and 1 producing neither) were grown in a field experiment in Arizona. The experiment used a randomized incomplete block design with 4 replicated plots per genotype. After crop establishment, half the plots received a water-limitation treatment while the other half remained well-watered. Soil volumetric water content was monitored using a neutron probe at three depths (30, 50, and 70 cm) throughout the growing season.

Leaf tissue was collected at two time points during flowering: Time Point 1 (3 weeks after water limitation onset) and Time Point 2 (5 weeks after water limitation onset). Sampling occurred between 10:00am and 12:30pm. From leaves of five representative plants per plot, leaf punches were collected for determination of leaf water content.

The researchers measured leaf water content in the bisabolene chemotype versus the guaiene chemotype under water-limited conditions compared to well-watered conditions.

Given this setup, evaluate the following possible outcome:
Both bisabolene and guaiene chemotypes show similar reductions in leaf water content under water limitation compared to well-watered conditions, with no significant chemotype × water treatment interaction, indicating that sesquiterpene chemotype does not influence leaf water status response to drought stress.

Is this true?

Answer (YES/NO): NO